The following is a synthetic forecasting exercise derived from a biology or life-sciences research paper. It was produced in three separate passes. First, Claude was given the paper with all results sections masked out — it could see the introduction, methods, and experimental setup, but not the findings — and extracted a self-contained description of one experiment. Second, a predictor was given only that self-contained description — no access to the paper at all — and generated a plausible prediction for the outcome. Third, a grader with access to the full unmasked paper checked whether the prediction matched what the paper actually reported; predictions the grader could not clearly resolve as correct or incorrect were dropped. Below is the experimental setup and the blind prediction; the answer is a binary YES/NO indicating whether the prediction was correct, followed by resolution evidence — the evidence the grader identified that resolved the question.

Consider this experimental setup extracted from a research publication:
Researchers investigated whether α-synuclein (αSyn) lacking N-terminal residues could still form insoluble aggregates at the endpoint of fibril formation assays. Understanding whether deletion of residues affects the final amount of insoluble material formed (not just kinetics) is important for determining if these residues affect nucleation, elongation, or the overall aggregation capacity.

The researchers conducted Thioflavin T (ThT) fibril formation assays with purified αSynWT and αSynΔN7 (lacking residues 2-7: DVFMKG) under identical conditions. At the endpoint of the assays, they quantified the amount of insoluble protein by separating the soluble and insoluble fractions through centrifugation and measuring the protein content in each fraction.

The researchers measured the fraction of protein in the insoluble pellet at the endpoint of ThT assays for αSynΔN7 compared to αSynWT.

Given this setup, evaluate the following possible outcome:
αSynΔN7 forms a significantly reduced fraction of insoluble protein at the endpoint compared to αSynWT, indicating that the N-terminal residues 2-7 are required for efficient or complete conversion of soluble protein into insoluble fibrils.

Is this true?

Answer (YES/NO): NO